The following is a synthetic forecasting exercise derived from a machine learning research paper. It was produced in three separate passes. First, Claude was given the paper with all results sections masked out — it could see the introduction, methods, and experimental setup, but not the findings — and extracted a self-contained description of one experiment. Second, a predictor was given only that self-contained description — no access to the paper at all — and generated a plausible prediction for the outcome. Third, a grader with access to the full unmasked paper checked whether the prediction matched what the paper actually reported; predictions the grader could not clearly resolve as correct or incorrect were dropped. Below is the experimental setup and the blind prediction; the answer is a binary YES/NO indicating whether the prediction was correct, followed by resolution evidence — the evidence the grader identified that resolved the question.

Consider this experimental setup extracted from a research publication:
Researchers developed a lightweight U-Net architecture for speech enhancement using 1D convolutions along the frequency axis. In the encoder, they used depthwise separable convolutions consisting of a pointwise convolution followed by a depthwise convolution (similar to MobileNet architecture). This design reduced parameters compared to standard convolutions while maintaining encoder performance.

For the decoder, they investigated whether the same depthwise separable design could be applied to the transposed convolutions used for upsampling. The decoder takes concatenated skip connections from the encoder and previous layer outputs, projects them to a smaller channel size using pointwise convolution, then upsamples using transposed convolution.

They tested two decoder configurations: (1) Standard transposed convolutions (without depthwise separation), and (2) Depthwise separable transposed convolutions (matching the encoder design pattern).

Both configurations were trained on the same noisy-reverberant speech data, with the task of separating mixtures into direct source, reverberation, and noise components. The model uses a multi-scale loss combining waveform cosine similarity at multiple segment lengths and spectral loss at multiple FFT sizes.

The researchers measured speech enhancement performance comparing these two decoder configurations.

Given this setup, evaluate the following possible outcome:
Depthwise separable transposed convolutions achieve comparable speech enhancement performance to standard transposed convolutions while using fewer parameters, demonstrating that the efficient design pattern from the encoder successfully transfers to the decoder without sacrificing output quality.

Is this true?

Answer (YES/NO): NO